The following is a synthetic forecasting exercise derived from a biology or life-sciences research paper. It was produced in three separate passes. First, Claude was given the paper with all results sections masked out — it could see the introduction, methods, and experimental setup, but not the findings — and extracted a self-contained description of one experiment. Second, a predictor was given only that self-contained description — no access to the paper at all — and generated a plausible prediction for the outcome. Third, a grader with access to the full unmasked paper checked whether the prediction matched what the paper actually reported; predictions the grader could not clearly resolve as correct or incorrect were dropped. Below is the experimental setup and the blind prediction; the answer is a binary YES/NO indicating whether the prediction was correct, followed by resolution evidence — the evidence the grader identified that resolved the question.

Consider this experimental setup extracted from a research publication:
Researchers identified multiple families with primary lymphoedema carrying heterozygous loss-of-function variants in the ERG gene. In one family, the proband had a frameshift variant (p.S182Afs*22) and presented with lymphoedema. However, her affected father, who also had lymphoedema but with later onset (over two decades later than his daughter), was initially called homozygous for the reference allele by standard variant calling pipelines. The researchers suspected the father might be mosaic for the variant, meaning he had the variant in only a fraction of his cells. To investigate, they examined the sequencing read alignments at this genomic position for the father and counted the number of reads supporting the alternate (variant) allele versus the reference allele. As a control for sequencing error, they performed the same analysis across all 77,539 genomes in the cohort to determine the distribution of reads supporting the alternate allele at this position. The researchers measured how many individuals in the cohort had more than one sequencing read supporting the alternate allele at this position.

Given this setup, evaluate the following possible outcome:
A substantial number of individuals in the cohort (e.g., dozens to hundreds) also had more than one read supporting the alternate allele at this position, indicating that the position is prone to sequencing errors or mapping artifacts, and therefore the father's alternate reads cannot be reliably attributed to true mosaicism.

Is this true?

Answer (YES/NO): NO